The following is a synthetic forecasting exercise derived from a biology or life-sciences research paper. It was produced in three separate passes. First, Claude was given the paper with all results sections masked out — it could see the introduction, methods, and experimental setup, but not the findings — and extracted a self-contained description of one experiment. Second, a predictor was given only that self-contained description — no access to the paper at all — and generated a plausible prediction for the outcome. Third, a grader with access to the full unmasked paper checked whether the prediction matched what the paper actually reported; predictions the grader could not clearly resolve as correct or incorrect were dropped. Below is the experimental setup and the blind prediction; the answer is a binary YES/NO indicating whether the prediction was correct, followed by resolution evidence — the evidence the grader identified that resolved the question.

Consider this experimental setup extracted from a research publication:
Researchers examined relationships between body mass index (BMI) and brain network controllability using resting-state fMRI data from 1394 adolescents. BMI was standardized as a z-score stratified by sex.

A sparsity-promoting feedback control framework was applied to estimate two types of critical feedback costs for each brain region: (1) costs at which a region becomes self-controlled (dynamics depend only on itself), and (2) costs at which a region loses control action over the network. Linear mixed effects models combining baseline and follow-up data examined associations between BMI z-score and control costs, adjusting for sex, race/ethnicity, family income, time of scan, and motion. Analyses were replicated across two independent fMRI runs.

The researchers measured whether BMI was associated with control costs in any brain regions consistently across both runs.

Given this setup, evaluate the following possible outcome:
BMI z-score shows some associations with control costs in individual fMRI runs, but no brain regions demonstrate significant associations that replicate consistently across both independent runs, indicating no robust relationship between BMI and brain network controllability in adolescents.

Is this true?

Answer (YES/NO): NO